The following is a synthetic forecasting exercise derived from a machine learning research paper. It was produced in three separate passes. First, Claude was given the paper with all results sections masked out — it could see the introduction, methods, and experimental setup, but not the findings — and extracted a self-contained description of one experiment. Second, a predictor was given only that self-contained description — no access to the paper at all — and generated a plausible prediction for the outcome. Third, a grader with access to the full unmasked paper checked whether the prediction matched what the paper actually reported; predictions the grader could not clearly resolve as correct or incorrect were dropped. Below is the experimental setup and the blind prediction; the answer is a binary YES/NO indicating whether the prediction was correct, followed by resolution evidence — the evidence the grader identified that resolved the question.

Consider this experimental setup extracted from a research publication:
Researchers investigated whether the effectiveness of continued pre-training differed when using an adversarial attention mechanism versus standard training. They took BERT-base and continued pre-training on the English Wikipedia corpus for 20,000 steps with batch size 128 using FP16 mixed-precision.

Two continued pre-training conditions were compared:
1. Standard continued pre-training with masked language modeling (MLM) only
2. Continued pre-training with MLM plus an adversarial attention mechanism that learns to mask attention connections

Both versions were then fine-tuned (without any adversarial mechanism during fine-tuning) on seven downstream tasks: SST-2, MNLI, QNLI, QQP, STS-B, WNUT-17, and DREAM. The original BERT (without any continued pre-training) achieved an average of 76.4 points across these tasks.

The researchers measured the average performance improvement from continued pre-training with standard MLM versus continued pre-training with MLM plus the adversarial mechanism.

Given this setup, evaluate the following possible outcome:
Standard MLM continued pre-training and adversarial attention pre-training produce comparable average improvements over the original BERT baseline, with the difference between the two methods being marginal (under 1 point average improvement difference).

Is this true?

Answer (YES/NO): NO